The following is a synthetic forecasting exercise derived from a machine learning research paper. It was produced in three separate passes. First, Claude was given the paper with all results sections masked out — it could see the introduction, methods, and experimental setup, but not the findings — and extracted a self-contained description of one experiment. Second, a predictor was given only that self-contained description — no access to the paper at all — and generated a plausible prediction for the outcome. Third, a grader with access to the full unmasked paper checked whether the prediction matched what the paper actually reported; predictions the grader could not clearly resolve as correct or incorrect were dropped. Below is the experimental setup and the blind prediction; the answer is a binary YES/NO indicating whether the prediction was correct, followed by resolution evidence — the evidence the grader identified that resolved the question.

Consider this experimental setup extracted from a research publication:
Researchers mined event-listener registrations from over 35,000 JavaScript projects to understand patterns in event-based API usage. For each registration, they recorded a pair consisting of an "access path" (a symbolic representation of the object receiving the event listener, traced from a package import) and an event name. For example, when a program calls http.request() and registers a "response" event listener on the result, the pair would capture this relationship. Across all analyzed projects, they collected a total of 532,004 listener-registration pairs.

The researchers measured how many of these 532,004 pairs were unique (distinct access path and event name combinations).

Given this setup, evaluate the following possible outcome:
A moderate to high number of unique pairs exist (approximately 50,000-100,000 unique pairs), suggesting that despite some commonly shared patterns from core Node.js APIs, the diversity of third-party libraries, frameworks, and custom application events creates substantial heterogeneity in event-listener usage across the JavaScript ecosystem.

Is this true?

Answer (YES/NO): NO